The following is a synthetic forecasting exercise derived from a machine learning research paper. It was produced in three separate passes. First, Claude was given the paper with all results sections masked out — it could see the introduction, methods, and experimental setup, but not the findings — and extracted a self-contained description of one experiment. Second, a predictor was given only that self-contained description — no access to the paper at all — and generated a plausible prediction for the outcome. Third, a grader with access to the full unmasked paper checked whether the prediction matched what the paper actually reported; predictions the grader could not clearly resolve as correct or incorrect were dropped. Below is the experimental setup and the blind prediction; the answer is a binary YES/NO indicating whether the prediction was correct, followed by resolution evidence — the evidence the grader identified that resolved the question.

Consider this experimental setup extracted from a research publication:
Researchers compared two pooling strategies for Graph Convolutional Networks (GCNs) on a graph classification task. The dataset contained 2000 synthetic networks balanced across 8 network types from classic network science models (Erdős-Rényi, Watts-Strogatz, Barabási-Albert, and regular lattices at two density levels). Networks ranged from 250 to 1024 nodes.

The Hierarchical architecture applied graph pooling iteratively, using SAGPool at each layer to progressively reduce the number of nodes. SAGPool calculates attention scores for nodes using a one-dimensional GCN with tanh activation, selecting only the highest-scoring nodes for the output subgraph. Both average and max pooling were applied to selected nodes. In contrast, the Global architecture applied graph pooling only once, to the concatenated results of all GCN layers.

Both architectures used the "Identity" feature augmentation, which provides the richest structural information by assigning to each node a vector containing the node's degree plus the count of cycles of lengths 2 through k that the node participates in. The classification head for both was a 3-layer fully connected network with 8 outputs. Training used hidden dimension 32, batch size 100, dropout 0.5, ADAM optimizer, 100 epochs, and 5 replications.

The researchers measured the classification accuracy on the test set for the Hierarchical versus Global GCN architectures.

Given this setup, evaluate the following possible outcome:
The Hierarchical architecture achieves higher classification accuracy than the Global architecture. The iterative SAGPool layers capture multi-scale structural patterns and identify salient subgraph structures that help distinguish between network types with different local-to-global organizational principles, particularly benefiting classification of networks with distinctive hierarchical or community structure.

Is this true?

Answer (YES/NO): NO